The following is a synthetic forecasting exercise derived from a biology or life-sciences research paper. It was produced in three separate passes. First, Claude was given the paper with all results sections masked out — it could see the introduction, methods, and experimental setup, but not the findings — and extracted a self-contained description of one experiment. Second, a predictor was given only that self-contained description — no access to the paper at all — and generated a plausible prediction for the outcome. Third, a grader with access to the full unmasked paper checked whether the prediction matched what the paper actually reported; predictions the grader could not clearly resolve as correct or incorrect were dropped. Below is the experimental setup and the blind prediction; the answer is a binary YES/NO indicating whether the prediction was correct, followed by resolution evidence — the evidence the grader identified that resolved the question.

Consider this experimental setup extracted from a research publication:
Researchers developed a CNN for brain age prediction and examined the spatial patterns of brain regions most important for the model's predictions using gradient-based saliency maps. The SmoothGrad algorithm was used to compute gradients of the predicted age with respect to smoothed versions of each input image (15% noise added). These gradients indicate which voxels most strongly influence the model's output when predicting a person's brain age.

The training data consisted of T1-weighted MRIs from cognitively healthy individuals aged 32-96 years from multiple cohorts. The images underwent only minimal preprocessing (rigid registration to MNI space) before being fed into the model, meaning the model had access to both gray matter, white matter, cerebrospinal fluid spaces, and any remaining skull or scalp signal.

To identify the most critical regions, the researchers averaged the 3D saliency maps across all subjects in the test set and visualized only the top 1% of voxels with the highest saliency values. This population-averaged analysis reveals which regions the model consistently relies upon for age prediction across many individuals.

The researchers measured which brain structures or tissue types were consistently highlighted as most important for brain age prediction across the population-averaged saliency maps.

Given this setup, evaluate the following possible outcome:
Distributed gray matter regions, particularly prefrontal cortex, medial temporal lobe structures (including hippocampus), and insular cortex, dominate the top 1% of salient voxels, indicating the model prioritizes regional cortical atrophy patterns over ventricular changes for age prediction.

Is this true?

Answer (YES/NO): NO